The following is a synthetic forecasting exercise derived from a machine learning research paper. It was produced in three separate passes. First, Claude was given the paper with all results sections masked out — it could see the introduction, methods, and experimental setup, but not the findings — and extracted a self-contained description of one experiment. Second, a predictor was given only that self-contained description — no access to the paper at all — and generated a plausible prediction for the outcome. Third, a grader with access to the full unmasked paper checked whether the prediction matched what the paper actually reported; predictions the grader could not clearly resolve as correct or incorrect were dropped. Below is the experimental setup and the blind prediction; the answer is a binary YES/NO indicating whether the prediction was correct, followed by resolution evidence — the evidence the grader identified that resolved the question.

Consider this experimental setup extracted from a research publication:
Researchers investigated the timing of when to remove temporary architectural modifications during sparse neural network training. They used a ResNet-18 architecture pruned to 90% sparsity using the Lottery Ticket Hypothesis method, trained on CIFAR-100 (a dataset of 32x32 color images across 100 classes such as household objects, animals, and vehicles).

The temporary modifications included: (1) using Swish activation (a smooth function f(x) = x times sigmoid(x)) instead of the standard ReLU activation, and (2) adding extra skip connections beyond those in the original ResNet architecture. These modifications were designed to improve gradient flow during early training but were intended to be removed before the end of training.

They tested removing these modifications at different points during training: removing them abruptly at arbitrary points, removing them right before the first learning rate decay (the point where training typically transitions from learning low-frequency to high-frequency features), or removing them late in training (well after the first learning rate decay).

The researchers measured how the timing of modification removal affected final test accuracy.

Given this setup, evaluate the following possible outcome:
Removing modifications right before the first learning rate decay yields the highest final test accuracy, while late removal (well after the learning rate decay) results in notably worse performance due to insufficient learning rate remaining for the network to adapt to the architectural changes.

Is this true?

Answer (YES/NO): NO